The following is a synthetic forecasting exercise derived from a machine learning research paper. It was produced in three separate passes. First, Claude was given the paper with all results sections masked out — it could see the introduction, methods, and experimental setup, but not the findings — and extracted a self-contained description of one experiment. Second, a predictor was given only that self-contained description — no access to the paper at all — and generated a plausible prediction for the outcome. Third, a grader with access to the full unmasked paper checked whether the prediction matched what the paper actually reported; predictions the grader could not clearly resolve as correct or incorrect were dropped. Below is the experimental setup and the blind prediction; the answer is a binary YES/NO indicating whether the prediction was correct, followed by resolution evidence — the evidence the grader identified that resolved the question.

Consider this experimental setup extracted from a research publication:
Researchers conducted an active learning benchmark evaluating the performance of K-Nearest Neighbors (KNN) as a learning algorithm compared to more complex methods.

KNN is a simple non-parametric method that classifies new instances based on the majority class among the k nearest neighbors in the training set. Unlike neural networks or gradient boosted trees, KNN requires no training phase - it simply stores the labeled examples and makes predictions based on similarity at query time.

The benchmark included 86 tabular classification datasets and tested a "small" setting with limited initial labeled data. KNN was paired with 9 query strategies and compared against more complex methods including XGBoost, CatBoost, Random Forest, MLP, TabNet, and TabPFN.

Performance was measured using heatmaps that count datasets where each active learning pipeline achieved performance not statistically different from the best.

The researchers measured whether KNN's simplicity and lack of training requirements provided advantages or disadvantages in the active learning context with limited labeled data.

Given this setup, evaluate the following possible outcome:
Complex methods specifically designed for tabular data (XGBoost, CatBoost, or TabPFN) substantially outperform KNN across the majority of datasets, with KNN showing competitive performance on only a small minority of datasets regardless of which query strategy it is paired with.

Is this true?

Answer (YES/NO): YES